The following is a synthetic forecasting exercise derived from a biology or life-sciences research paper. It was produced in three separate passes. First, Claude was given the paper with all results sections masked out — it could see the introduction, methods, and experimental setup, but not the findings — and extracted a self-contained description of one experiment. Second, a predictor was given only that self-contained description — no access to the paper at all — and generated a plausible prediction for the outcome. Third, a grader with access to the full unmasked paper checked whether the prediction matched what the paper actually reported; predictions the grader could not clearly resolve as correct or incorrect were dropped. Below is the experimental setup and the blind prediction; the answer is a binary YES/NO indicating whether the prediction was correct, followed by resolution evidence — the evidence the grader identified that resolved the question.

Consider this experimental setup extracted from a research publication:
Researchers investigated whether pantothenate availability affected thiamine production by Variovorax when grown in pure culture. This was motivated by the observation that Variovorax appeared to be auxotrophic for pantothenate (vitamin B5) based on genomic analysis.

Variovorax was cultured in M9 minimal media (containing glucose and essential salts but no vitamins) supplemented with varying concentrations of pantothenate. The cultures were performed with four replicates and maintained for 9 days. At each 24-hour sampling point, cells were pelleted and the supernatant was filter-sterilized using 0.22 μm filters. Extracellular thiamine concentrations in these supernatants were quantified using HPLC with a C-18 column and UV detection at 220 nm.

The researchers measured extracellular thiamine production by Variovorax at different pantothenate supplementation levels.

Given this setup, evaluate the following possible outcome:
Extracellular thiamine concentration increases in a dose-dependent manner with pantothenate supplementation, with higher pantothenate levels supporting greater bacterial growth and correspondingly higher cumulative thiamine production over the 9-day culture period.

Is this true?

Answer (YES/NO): YES